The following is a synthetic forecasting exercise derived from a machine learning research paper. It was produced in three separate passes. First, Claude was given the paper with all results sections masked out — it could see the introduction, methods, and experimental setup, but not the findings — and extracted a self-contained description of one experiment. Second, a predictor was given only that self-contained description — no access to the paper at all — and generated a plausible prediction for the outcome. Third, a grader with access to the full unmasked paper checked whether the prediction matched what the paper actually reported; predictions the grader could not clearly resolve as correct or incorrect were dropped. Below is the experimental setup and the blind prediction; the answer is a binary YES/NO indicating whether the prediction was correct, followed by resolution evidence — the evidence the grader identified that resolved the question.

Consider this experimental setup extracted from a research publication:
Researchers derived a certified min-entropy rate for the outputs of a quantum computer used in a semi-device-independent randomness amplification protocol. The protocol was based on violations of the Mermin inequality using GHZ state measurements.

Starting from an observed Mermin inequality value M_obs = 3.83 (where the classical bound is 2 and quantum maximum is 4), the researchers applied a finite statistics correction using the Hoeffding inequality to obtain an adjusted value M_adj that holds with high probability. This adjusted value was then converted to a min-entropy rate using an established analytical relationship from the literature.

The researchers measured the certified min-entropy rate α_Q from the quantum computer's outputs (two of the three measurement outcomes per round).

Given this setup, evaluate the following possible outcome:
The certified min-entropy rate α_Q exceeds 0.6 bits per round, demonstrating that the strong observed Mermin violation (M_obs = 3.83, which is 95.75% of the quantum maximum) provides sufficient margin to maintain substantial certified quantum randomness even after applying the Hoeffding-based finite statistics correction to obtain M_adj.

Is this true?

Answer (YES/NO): NO